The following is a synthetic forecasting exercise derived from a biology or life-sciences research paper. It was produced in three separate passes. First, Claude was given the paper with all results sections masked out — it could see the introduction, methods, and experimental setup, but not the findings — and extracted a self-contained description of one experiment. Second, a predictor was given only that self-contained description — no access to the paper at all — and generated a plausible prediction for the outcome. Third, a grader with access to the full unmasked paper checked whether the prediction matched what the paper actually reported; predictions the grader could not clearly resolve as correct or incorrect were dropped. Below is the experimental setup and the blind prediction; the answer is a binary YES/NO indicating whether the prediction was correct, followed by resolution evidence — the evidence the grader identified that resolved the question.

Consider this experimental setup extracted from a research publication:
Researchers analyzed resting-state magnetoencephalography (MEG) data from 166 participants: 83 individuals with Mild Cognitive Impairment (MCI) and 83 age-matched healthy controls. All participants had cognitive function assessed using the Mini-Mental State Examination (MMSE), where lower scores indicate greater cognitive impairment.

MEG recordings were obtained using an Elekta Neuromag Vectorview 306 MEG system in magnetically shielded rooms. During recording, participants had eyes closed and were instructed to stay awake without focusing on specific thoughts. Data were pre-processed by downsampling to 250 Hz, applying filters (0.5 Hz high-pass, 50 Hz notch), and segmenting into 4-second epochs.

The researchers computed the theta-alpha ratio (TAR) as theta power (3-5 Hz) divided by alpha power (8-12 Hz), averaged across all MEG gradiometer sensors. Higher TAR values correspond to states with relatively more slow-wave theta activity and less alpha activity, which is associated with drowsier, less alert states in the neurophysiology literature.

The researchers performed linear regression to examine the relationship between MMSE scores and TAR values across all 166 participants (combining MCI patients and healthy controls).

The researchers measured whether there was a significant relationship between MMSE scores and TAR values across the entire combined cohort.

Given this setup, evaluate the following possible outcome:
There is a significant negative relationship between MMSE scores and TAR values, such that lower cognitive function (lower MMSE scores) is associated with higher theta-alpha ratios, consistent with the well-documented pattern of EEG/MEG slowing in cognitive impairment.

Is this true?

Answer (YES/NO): YES